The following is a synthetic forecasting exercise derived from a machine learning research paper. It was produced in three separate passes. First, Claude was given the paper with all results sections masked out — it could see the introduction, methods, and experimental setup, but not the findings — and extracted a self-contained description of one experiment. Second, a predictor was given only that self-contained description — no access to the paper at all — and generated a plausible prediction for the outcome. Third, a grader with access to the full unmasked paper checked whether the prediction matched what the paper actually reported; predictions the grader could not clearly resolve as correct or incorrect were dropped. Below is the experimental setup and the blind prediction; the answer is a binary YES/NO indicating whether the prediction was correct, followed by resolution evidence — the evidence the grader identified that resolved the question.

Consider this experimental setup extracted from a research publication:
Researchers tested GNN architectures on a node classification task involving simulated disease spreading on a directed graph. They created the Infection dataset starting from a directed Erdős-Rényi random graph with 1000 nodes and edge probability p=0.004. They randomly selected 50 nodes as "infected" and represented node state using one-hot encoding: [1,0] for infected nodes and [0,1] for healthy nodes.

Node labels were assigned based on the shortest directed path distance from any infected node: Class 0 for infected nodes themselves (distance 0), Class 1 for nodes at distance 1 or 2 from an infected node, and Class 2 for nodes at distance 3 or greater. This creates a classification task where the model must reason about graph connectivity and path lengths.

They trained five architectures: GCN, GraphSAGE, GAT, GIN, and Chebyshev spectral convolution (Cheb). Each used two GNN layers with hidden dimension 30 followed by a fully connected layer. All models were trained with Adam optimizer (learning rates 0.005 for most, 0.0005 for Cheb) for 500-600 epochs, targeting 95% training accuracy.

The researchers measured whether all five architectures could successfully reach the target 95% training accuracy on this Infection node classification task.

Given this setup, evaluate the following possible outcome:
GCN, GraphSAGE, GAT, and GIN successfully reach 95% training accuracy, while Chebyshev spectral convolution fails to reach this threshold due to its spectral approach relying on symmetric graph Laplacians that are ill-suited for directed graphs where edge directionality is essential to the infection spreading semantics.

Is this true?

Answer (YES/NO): NO